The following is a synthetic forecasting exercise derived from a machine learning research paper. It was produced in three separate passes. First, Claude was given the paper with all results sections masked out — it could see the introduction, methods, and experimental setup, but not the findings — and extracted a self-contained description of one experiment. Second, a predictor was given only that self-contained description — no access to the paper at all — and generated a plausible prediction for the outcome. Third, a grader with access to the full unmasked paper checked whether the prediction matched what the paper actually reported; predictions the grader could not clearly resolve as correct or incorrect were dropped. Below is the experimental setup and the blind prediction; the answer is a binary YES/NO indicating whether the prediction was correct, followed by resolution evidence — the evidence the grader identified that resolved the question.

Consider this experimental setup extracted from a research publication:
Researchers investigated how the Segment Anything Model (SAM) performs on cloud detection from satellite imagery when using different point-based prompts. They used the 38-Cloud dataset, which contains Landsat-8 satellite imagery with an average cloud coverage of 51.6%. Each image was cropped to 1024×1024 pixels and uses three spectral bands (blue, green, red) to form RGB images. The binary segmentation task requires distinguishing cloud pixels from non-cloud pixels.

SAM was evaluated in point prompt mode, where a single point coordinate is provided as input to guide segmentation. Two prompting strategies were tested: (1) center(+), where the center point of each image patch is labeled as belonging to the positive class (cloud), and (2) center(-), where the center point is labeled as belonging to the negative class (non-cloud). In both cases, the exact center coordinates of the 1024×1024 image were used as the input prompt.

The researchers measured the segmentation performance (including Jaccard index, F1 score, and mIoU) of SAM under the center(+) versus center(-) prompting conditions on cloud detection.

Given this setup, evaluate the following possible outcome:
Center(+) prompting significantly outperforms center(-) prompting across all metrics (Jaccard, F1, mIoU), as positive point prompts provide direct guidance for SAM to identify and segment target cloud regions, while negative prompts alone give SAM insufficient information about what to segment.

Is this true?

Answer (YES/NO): NO